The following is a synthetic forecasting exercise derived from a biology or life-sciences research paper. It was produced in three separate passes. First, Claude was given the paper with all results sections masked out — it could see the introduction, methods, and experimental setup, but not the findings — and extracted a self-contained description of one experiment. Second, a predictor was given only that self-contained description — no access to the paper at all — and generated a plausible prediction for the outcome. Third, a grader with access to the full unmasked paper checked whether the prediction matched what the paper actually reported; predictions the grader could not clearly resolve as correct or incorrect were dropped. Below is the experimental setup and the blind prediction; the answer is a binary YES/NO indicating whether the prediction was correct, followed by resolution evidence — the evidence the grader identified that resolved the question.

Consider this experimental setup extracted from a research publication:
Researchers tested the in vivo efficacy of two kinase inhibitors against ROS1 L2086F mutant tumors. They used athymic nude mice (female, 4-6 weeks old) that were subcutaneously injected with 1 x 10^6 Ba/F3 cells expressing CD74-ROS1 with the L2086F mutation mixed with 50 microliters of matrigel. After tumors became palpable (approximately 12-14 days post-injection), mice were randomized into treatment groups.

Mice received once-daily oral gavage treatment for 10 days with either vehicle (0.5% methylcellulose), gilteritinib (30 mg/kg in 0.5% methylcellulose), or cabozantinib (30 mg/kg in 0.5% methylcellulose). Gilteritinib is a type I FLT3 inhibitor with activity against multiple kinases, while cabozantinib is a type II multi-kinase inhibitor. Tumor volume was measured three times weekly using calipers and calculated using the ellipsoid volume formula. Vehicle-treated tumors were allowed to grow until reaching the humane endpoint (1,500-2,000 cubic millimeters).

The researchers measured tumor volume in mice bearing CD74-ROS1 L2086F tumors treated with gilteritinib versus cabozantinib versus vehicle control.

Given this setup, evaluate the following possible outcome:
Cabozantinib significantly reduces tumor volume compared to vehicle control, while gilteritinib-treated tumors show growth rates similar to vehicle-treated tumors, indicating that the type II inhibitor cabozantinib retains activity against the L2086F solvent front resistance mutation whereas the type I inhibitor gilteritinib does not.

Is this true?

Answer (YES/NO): NO